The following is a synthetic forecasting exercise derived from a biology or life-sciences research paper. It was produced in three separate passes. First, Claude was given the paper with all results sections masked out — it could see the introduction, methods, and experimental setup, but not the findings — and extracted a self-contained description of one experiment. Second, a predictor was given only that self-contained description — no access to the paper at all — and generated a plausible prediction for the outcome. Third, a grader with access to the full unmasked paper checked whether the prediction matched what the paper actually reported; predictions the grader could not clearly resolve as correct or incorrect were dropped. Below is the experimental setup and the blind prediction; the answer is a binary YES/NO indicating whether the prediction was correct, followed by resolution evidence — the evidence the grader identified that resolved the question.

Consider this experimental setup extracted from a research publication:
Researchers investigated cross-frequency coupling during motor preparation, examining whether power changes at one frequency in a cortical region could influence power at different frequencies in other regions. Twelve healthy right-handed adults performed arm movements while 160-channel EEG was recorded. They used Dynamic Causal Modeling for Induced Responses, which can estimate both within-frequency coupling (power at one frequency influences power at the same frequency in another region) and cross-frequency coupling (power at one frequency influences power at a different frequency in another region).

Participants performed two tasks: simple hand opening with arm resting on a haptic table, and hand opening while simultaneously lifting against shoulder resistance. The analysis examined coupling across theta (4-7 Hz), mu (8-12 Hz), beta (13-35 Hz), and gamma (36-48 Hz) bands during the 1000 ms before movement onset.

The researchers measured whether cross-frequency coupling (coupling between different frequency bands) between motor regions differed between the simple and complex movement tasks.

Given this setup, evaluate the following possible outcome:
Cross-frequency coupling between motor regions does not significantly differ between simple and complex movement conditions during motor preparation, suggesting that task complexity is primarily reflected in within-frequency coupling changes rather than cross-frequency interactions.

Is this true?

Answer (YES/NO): NO